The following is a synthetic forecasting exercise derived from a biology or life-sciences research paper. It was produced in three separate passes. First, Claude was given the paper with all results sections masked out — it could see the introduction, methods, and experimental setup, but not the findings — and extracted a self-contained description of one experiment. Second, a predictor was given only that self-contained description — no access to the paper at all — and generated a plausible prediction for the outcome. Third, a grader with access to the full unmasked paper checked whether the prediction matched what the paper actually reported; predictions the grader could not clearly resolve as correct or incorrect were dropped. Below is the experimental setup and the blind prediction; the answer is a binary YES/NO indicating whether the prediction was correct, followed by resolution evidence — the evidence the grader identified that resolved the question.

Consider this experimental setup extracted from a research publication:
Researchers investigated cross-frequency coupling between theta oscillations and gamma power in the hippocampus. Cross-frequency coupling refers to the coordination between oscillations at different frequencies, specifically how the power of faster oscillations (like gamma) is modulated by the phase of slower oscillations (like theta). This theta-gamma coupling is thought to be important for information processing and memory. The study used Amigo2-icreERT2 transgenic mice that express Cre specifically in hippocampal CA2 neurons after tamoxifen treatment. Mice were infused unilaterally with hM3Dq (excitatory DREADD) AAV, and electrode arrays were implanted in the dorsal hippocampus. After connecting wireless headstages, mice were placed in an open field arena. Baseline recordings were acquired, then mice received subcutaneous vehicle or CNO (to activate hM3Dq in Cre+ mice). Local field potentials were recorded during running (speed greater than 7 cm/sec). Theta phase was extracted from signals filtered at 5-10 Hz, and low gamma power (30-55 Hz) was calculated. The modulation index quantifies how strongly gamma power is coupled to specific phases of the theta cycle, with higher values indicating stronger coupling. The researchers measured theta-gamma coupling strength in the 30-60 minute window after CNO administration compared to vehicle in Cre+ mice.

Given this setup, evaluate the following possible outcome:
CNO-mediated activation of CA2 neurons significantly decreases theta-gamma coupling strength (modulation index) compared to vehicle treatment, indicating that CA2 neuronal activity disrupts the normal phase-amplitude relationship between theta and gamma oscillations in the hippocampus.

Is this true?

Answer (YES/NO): NO